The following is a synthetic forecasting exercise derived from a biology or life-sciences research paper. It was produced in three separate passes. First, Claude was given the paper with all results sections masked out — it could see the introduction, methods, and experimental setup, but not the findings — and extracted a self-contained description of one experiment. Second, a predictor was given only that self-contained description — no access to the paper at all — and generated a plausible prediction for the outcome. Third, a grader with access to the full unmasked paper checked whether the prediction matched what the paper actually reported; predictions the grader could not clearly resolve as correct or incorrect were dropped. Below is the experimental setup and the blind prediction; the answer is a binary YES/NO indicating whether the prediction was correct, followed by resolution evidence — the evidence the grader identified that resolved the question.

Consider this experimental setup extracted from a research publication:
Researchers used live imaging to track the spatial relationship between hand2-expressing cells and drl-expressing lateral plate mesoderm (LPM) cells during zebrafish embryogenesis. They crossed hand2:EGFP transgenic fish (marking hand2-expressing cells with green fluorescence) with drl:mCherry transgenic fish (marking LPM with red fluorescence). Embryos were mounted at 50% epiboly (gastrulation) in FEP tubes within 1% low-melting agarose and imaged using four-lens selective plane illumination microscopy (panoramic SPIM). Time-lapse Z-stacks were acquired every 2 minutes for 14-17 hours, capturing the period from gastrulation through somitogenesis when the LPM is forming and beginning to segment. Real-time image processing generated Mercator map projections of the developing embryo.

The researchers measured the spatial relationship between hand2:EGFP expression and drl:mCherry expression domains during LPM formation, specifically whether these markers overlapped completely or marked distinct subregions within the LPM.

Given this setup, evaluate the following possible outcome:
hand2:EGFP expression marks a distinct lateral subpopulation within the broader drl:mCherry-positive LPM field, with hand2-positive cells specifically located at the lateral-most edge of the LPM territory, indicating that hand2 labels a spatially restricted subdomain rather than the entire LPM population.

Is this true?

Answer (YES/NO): YES